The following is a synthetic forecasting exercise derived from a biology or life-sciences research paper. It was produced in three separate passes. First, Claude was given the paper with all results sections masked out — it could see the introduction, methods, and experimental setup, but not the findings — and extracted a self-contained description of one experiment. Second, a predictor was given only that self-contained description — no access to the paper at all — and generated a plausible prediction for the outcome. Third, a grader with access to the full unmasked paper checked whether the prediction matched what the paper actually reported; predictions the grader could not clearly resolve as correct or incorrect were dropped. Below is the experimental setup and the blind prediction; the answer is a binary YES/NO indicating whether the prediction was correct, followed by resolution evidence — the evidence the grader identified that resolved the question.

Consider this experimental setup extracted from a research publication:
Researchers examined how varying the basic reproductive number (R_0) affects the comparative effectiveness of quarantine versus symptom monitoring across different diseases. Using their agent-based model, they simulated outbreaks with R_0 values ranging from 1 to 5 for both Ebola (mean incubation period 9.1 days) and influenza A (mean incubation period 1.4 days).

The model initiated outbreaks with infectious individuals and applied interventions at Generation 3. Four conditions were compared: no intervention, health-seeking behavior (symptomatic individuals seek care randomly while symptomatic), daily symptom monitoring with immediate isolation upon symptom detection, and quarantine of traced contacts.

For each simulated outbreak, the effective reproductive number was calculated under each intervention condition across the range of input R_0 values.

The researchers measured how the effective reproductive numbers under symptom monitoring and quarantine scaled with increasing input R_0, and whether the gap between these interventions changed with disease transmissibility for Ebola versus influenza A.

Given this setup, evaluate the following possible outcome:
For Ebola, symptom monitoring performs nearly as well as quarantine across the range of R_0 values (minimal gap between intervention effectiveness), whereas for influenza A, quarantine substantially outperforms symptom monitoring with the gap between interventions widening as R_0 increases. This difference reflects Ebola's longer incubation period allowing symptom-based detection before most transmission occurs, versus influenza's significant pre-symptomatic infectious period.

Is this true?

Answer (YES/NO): YES